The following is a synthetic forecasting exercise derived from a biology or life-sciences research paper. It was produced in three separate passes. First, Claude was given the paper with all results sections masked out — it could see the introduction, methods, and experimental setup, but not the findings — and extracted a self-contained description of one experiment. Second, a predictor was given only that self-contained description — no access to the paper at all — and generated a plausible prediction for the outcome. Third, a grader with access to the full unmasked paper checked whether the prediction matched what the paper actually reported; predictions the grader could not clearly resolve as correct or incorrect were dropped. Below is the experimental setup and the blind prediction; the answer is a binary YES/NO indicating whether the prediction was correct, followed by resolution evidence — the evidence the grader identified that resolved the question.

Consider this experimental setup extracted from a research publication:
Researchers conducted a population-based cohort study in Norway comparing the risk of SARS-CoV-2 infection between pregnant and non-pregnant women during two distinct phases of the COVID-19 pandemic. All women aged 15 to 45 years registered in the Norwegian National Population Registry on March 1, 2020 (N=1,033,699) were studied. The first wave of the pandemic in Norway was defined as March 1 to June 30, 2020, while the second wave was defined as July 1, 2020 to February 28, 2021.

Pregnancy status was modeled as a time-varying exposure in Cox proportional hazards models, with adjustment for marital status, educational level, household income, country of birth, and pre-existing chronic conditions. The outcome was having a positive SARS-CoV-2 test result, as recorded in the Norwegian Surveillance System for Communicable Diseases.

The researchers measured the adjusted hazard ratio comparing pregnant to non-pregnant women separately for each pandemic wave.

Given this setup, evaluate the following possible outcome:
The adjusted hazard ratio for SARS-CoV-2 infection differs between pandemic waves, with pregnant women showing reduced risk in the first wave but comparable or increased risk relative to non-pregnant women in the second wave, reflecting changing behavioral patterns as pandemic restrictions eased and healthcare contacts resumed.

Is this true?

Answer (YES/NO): NO